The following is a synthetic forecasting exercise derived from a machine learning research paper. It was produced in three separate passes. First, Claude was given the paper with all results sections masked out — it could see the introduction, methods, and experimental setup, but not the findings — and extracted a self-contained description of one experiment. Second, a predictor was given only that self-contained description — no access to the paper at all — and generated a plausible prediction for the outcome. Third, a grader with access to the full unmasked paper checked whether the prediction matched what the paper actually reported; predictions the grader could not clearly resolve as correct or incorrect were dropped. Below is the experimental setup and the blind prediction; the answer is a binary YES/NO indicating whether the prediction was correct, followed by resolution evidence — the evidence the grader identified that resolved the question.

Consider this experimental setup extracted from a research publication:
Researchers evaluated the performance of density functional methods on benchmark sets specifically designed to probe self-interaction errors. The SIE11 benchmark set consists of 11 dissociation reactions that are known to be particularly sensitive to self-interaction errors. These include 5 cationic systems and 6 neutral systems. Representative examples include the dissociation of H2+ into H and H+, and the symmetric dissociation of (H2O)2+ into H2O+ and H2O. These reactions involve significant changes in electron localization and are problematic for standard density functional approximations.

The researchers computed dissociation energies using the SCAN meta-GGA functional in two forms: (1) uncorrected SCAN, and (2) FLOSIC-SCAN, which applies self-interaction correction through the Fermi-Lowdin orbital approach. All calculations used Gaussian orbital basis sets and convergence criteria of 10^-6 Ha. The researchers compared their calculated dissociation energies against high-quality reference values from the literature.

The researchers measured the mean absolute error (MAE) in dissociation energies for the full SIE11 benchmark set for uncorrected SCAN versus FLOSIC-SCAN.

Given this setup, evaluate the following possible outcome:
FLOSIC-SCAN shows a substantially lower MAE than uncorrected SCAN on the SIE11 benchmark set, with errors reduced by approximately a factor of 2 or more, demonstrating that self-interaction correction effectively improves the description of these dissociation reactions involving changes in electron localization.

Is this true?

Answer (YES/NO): YES